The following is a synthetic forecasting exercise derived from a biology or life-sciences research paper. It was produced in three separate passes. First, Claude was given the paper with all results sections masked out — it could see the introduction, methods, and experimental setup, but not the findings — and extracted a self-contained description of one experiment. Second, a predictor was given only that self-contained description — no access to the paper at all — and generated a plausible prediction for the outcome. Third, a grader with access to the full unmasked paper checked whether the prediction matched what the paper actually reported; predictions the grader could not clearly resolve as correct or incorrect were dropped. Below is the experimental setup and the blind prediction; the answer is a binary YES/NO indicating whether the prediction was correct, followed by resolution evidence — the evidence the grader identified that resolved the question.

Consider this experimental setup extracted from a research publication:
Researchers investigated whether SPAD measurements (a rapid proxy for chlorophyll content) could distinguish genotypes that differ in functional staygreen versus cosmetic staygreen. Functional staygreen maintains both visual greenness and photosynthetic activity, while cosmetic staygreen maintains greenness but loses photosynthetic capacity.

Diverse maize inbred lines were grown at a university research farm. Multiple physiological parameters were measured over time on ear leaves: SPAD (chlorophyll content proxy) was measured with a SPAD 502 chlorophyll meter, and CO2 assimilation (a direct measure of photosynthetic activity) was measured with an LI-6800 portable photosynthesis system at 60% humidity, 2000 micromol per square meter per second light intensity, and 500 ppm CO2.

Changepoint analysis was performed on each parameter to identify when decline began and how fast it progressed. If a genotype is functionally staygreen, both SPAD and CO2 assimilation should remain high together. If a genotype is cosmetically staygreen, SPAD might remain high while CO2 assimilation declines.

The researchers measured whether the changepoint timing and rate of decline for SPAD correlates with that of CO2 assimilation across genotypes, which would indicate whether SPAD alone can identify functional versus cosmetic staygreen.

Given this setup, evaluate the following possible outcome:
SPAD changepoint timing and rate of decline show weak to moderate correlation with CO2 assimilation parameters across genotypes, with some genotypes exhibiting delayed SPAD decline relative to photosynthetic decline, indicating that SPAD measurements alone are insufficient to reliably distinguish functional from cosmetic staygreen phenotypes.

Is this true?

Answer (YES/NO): NO